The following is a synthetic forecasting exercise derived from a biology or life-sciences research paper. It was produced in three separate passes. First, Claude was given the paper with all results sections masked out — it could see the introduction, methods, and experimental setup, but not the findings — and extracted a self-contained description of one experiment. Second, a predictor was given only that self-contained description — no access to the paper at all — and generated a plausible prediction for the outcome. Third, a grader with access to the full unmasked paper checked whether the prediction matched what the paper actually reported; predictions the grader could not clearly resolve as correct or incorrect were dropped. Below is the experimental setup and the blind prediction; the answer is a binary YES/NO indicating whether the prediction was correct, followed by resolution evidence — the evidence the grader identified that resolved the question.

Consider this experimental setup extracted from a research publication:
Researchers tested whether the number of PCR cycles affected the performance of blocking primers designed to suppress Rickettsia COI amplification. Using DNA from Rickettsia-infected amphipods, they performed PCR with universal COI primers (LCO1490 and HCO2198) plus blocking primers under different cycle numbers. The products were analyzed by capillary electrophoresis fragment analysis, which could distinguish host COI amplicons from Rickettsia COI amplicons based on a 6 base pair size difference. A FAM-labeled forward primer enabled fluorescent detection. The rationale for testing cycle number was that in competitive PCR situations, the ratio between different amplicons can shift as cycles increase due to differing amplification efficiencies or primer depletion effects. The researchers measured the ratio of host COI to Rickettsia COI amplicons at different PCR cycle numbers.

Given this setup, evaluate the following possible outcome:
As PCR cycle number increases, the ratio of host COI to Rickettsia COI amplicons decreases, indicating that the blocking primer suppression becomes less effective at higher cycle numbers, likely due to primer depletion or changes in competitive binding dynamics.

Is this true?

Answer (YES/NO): NO